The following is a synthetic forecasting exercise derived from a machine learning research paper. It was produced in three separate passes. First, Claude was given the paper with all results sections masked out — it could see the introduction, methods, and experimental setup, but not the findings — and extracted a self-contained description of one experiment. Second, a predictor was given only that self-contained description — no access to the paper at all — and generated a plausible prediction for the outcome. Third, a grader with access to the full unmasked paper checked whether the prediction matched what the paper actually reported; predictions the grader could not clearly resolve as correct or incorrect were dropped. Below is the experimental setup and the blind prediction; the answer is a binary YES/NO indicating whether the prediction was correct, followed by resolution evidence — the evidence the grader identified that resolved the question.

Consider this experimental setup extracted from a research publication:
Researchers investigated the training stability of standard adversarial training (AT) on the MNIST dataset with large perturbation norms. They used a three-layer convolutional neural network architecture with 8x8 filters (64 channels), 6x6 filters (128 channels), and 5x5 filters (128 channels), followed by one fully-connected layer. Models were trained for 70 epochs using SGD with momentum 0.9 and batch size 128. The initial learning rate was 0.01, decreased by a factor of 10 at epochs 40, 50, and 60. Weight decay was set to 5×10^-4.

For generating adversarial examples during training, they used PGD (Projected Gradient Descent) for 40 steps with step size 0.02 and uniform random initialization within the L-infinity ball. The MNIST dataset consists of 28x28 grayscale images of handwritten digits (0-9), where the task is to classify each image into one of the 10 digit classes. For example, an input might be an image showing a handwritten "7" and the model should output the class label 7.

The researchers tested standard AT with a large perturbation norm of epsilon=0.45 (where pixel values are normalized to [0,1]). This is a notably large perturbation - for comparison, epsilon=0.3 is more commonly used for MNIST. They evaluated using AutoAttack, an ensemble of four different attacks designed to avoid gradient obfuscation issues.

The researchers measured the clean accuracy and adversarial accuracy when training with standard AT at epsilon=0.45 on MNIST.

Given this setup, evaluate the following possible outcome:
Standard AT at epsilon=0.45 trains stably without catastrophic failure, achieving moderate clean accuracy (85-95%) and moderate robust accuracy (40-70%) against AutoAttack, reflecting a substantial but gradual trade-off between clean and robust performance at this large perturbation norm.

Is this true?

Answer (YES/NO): NO